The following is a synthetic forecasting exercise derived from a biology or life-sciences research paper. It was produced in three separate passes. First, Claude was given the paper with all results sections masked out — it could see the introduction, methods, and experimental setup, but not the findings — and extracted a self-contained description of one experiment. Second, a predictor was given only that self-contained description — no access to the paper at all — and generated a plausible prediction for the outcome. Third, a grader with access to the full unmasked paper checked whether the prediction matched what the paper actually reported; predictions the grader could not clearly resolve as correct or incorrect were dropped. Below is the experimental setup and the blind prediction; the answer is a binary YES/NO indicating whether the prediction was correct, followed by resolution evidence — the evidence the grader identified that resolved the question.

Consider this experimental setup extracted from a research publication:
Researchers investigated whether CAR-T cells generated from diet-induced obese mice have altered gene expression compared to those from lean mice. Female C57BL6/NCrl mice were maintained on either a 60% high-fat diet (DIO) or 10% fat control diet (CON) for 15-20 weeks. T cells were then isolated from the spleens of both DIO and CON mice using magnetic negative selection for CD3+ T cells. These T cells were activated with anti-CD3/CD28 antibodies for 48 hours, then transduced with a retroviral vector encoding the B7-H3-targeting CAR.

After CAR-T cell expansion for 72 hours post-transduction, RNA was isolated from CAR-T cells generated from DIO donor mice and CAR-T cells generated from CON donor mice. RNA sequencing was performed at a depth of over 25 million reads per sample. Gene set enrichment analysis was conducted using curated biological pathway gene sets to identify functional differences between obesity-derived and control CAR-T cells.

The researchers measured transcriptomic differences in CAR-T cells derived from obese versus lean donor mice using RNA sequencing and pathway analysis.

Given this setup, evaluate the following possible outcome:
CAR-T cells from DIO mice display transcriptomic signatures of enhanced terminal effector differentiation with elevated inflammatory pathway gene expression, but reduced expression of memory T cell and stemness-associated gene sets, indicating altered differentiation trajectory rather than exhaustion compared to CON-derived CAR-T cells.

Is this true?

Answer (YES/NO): NO